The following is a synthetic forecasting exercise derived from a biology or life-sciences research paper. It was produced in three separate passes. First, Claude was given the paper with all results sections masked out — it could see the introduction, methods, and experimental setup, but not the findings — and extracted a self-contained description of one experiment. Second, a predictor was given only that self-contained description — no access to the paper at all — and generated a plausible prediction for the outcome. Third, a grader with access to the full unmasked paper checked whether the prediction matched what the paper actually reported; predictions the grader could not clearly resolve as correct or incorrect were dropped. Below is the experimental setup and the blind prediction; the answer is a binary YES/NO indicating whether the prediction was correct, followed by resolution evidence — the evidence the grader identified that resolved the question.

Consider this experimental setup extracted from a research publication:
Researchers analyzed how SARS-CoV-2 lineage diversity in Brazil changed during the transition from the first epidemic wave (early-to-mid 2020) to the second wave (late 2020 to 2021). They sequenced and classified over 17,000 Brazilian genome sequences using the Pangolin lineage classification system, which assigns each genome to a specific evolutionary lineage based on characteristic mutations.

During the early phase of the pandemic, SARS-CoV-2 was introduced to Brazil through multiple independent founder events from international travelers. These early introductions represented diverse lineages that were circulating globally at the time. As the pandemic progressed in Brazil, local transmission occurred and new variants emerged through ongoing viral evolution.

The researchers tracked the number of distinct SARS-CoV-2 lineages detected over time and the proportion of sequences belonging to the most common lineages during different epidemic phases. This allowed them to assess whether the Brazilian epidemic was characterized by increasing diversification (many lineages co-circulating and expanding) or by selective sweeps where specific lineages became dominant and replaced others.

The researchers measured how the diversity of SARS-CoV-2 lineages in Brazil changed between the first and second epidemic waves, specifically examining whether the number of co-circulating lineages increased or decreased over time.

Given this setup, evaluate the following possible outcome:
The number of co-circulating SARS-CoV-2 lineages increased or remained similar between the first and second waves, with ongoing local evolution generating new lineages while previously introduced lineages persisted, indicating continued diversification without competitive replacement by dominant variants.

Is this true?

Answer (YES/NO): NO